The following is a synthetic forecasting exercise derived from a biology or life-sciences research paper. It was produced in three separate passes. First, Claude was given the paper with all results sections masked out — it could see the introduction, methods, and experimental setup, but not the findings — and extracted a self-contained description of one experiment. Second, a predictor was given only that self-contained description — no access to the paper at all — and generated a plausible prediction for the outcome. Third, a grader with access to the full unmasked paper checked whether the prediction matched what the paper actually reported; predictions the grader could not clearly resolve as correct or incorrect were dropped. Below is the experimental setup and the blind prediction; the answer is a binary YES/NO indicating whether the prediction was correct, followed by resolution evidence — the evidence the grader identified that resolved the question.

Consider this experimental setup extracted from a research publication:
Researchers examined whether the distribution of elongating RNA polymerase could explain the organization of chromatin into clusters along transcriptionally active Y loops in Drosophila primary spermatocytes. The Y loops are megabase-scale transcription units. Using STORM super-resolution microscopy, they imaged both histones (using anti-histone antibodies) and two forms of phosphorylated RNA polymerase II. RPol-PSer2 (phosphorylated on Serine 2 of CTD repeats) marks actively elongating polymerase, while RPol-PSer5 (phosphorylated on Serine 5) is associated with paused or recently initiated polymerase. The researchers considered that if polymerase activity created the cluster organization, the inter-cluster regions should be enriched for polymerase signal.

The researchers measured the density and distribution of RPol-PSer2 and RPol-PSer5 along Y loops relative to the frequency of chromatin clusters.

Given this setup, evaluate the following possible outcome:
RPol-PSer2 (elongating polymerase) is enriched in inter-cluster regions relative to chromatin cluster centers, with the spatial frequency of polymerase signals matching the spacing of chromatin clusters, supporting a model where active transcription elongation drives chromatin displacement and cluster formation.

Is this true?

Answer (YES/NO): NO